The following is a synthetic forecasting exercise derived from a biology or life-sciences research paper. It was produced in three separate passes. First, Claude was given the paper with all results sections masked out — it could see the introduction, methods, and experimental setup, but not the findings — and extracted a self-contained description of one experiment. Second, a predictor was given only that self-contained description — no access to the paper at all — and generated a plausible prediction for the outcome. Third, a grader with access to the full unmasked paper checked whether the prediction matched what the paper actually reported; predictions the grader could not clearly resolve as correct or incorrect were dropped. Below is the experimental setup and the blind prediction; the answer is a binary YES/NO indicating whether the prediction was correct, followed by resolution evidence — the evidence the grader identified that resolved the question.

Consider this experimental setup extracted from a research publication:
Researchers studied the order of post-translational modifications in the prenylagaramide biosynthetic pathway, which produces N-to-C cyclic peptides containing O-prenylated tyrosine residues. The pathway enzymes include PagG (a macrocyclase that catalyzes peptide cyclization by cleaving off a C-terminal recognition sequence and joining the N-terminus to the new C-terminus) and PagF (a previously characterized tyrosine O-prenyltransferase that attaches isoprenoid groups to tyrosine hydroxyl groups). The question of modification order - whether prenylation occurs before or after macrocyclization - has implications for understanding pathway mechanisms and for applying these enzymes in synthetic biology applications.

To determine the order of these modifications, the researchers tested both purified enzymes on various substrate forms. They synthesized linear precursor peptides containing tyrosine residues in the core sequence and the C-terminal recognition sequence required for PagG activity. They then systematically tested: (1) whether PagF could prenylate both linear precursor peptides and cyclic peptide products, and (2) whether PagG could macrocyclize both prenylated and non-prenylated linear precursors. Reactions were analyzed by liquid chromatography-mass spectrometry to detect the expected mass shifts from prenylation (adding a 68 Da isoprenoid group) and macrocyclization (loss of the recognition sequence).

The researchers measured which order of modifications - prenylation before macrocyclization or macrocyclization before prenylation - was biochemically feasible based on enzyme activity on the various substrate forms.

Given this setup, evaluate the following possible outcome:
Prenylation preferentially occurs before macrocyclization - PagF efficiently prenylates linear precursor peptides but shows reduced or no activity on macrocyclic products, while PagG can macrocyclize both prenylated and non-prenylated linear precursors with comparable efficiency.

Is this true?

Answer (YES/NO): NO